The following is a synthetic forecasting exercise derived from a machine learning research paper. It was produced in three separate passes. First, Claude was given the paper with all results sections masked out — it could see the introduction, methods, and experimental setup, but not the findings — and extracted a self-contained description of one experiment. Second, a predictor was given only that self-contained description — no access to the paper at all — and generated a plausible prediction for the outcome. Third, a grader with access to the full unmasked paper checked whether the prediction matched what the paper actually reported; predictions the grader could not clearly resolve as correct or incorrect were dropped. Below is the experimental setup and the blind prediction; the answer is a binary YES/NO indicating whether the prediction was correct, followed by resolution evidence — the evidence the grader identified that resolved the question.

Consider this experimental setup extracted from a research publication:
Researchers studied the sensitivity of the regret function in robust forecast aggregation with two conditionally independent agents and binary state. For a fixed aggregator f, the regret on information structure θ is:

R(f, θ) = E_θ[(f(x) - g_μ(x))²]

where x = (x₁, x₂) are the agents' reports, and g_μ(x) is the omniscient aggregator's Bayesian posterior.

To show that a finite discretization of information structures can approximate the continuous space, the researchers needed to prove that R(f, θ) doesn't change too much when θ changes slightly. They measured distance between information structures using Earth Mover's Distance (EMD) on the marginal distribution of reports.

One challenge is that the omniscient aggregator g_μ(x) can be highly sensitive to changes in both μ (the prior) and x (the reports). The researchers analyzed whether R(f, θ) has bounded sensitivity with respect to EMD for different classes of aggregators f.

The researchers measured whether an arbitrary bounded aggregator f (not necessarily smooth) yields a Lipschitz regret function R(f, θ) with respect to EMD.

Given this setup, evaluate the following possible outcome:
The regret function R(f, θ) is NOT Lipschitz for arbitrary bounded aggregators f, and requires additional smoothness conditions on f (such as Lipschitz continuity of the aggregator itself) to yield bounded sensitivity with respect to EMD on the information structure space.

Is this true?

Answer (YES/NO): YES